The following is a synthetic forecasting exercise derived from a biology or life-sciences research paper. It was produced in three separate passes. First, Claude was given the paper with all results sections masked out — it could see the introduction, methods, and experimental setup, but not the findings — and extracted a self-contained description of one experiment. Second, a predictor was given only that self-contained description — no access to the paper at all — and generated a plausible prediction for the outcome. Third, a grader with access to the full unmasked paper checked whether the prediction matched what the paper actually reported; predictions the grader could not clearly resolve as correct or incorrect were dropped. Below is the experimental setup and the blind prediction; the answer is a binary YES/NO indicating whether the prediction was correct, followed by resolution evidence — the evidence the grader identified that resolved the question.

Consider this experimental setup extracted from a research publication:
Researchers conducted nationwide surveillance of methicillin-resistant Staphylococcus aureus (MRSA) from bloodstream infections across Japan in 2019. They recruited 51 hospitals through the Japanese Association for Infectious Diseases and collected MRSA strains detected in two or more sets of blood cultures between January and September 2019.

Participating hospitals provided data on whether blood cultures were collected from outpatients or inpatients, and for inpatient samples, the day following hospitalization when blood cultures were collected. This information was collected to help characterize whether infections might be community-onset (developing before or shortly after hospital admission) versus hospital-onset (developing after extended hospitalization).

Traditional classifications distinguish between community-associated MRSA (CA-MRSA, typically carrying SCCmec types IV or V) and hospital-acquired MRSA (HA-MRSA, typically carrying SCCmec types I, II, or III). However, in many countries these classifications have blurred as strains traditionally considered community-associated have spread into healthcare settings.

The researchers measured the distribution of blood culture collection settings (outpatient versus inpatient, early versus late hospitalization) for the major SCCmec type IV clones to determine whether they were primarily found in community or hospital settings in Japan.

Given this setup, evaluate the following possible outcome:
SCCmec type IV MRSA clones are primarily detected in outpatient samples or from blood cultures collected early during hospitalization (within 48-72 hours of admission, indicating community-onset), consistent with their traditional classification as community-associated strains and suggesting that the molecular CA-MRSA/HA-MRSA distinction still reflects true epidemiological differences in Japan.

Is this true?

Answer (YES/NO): NO